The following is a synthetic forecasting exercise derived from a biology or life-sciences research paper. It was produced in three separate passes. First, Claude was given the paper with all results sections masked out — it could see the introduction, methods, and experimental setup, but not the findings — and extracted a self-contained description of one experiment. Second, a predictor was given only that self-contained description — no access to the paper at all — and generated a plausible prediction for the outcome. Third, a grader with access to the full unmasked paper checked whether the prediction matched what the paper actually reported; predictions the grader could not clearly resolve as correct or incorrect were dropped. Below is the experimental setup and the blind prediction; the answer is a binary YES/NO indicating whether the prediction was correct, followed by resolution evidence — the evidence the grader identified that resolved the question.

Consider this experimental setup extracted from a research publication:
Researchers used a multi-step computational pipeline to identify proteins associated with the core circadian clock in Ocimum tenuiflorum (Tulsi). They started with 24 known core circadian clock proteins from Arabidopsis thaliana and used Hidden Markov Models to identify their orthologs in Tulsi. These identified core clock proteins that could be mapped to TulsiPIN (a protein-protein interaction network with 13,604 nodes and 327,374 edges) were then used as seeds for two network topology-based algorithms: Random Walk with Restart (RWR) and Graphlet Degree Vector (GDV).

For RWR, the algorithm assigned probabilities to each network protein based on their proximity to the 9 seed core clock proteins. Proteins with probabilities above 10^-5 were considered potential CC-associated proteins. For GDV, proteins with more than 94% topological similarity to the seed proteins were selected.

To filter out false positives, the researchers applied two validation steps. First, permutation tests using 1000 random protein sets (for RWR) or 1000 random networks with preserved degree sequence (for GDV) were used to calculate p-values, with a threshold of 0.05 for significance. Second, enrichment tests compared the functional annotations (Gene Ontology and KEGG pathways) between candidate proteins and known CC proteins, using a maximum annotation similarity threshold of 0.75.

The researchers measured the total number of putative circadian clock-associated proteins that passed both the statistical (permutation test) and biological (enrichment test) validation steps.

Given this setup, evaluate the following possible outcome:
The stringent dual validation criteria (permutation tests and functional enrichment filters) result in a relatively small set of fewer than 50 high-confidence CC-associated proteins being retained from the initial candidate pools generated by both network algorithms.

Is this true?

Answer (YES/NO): NO